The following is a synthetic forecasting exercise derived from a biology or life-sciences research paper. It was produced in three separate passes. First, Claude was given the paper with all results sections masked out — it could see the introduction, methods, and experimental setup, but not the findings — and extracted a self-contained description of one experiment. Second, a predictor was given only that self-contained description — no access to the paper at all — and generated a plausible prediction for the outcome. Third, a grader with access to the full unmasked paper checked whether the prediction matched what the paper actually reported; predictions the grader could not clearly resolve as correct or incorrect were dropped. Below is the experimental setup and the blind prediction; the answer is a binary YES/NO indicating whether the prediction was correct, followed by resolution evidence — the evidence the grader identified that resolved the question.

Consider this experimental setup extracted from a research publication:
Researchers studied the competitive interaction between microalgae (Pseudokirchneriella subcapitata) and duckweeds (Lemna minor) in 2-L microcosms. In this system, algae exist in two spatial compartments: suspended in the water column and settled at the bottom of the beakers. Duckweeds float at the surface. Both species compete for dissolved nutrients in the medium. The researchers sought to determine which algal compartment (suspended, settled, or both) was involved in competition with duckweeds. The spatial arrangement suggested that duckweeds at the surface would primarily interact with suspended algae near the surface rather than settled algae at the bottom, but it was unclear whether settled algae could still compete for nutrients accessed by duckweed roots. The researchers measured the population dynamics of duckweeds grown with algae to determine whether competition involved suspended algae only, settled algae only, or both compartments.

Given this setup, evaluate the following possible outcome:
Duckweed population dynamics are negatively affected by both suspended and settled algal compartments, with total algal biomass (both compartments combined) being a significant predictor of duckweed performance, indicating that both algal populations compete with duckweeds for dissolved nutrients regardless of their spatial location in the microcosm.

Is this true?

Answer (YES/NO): NO